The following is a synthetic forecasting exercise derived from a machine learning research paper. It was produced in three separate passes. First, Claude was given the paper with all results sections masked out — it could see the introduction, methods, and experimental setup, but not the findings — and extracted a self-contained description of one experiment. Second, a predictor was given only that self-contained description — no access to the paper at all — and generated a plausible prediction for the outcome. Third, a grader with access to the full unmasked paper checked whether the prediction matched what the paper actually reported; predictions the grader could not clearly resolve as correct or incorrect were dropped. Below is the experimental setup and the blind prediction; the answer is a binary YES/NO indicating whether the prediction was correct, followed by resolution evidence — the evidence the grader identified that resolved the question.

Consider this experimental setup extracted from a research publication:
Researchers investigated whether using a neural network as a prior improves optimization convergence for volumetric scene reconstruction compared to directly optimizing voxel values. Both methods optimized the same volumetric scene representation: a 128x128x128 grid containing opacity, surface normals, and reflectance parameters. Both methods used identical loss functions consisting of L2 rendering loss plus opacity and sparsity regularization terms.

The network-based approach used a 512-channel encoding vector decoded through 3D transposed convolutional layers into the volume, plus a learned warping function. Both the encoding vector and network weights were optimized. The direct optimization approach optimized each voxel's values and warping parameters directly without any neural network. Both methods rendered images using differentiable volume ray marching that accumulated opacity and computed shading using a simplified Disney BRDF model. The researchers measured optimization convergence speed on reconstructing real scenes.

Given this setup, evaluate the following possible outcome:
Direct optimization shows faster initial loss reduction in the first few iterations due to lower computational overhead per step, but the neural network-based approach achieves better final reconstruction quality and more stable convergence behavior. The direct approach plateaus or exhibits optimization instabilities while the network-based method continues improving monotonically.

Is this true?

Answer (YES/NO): NO